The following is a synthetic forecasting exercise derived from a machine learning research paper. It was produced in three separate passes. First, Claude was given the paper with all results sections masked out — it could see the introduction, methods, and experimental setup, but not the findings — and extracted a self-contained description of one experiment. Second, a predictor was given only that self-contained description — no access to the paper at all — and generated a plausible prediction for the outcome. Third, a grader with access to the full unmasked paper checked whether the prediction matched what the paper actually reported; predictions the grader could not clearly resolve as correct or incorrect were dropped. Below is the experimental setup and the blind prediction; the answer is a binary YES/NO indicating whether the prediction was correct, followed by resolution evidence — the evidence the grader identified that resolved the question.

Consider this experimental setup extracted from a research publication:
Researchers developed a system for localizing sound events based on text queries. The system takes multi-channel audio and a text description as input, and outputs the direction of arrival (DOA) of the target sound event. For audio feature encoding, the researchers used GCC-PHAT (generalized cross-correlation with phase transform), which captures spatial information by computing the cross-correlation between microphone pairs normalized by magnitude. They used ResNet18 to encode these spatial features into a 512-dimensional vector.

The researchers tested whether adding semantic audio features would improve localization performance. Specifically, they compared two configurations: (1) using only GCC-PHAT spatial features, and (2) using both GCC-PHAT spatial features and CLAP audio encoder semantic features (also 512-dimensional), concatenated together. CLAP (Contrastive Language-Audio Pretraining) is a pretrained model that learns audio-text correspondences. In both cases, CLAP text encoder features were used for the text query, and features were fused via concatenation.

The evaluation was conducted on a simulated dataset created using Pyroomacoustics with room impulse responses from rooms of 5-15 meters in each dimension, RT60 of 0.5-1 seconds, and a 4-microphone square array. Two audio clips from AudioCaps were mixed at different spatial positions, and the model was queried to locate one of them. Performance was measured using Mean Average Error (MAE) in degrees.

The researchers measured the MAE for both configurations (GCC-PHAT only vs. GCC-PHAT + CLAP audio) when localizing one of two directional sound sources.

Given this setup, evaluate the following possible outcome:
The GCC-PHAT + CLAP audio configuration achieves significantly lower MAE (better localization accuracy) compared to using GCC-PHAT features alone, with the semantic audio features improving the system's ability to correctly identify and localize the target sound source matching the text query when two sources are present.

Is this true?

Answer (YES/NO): NO